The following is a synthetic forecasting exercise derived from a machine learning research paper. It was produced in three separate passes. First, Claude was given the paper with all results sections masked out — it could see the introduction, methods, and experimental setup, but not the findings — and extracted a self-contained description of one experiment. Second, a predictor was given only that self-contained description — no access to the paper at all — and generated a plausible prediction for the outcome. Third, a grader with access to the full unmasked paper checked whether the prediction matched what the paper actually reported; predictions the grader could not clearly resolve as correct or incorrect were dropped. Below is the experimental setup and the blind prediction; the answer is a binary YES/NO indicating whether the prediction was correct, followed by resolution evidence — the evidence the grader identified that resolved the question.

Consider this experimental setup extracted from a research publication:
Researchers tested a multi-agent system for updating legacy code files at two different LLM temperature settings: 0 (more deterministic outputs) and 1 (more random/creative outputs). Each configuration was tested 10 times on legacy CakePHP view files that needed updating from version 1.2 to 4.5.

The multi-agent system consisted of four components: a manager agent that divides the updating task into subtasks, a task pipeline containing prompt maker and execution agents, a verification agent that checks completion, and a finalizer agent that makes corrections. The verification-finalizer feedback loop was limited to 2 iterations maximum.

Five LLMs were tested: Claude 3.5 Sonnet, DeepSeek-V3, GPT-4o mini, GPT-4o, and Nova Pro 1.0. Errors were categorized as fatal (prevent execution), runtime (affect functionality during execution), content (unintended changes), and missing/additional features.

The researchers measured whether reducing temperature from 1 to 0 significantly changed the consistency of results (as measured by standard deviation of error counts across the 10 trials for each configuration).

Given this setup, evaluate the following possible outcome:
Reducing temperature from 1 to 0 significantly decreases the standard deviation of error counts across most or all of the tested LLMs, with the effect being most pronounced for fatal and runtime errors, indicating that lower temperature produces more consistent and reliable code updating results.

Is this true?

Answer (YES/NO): NO